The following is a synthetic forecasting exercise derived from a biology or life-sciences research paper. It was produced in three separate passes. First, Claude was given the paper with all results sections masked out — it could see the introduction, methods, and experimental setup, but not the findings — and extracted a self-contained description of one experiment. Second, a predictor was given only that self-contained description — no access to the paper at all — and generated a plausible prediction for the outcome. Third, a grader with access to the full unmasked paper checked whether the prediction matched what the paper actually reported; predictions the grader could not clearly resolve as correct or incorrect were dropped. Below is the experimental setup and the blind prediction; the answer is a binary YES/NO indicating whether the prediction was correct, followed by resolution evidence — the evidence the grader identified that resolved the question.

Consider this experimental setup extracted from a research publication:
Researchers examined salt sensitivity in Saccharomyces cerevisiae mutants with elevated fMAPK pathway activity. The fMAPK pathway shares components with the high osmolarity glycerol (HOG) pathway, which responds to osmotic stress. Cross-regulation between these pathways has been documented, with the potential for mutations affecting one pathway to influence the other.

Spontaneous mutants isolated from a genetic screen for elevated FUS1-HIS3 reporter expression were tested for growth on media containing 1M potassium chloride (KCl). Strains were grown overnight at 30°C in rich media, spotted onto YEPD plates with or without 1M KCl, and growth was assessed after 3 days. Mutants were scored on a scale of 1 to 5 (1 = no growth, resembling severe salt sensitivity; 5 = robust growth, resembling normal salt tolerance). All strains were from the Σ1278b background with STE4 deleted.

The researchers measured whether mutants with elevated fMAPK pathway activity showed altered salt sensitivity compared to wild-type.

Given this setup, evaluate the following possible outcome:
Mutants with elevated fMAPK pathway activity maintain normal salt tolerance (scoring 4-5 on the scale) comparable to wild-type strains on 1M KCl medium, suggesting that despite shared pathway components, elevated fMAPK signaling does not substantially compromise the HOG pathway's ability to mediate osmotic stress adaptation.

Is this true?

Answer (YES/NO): NO